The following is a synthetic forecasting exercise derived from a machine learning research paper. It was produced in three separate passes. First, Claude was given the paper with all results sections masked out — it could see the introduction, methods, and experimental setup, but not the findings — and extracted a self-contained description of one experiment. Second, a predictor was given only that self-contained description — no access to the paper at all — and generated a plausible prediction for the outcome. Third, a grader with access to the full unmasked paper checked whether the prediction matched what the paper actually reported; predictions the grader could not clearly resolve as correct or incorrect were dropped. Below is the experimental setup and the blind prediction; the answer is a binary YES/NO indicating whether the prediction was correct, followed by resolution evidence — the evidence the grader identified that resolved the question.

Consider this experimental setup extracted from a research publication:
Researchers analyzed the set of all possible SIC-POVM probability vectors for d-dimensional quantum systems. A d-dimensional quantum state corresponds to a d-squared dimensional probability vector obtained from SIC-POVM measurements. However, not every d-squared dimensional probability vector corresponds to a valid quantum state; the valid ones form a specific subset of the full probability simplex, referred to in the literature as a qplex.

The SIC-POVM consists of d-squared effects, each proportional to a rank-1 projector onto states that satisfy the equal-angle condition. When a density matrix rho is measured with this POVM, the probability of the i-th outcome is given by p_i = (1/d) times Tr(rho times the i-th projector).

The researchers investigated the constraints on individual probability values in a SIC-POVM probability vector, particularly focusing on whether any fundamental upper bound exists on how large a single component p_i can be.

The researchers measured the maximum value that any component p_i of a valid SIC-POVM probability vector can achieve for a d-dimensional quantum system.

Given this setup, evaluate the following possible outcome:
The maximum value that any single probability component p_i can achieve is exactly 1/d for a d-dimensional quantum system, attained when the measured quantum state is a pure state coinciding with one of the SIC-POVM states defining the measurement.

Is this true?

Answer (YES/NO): YES